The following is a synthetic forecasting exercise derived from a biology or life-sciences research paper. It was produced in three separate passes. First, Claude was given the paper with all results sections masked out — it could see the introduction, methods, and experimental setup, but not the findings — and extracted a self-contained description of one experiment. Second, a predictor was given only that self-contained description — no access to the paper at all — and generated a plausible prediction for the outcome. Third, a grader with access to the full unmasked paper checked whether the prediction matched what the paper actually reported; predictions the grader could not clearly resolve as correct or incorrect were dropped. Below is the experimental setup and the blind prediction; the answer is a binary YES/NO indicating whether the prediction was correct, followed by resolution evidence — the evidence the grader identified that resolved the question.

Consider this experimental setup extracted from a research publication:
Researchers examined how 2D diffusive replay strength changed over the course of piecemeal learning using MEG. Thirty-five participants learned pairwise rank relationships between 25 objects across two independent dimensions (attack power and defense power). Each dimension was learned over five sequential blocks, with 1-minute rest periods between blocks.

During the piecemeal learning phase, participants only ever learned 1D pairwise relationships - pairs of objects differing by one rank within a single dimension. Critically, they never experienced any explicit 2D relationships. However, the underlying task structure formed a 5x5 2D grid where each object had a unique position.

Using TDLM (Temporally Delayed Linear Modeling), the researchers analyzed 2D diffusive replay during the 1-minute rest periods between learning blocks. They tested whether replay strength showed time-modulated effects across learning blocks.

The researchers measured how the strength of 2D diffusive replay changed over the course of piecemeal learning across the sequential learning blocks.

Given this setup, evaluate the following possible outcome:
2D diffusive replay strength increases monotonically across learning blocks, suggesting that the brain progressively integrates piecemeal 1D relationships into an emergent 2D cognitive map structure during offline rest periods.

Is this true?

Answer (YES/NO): YES